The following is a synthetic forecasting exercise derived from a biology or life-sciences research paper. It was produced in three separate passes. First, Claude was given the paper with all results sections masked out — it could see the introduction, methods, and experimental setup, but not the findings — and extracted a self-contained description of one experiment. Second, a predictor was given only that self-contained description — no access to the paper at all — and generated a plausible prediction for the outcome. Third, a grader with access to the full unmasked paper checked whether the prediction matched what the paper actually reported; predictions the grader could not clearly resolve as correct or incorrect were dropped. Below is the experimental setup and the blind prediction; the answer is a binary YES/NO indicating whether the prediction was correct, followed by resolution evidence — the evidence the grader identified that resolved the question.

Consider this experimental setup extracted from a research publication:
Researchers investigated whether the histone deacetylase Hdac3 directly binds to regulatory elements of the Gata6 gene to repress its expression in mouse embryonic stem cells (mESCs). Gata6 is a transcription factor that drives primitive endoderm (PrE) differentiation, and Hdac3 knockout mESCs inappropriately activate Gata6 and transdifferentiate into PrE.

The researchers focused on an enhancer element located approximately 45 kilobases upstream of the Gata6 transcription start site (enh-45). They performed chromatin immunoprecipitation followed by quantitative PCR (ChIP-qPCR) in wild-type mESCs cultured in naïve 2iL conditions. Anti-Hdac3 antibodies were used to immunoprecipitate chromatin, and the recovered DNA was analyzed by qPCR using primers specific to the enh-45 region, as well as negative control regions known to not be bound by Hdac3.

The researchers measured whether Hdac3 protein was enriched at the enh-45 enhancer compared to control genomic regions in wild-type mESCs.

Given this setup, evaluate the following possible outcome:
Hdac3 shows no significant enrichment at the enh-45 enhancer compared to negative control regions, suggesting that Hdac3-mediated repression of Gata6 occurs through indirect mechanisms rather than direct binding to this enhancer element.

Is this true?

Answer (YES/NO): NO